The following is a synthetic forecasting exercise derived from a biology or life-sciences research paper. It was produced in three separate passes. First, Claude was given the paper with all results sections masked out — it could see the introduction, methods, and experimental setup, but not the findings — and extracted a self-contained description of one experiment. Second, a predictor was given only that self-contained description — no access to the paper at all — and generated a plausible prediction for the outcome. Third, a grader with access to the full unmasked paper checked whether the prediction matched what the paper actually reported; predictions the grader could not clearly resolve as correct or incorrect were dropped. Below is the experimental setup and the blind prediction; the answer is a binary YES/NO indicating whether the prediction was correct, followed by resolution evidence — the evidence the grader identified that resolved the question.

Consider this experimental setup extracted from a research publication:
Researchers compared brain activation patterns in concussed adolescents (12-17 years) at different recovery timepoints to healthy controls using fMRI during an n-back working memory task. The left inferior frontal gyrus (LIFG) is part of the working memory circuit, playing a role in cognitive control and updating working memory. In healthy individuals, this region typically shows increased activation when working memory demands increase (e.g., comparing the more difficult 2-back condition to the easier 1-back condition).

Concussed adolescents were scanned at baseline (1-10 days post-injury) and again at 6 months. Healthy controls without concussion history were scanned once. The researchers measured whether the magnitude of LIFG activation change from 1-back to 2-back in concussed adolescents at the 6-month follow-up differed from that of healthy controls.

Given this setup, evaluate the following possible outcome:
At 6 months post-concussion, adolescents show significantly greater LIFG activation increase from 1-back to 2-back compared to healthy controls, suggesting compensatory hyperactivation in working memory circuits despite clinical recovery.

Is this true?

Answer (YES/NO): NO